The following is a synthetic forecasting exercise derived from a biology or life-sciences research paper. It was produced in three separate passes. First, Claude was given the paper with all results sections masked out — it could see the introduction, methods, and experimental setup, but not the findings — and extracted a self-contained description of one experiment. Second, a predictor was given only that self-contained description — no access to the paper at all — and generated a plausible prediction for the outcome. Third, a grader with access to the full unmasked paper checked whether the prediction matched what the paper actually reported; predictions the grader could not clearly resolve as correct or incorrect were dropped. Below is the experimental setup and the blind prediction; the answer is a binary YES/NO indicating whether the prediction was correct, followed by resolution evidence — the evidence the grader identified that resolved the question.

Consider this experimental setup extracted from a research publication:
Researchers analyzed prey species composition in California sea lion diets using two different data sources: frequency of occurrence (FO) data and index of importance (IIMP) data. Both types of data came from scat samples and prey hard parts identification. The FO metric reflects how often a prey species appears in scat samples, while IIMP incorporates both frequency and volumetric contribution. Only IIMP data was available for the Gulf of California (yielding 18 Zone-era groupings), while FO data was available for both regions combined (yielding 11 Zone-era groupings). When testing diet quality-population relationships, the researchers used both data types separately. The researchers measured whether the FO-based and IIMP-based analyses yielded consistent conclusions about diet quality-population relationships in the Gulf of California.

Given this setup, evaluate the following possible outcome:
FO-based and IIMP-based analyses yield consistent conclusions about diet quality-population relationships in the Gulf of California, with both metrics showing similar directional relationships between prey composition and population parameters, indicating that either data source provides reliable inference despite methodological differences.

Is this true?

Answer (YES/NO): YES